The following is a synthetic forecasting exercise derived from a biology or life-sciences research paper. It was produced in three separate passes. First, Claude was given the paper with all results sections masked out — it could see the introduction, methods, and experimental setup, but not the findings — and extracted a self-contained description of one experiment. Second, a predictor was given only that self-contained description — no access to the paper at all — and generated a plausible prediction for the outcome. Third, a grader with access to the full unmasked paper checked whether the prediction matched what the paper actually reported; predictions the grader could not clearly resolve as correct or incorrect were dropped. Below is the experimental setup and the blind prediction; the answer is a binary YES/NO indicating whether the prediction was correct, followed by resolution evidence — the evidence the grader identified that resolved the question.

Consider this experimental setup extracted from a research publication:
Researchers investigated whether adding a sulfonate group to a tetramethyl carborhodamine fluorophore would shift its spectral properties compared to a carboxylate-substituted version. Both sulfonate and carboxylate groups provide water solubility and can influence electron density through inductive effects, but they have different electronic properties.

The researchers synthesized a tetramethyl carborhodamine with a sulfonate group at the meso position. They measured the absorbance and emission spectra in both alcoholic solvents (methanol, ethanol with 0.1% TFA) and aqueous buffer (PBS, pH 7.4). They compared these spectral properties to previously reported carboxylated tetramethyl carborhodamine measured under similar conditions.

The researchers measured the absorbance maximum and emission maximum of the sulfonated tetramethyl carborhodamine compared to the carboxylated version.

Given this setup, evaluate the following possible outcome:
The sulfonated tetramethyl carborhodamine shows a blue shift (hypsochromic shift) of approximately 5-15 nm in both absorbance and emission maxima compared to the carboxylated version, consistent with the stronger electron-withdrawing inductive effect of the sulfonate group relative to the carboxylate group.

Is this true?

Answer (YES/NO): NO